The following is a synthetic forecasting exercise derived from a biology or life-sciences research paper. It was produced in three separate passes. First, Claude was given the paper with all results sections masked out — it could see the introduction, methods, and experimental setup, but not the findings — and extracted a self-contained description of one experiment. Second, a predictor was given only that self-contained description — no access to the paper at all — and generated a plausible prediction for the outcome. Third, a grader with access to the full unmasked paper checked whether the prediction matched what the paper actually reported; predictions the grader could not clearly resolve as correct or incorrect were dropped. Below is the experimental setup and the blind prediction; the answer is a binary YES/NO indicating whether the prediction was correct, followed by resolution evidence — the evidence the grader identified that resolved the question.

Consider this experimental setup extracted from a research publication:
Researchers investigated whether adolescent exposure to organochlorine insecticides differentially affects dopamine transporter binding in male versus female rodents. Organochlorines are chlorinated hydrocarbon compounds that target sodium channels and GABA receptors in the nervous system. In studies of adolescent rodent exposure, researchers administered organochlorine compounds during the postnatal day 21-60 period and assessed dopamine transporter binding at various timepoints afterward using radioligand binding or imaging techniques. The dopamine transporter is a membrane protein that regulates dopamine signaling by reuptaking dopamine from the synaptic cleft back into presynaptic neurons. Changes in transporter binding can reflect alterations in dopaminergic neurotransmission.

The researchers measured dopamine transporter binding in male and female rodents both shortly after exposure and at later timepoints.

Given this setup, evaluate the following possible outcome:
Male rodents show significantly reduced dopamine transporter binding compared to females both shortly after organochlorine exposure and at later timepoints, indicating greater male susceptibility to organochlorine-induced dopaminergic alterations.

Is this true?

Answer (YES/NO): NO